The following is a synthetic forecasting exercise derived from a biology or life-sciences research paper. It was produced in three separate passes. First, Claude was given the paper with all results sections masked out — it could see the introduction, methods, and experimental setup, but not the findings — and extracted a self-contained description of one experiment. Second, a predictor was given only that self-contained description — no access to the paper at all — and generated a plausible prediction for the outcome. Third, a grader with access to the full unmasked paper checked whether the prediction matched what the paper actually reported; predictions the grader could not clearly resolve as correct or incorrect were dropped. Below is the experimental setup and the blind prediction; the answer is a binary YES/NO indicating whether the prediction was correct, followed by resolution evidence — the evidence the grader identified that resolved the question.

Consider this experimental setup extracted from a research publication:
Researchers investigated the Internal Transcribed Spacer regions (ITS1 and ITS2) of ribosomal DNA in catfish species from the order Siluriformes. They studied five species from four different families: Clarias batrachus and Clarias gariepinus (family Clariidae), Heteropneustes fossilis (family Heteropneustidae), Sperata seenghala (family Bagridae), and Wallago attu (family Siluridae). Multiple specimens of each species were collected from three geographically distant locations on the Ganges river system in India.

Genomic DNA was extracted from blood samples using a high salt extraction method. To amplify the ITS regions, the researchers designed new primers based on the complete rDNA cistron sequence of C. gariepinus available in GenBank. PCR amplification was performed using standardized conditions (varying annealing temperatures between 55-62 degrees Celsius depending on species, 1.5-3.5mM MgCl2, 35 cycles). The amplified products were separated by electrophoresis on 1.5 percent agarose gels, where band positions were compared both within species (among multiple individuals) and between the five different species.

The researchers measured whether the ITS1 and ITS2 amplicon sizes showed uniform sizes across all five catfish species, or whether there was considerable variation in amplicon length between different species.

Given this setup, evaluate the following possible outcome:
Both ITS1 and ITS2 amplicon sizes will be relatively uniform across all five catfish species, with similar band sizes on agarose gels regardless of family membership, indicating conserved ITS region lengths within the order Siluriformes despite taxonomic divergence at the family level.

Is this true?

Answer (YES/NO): NO